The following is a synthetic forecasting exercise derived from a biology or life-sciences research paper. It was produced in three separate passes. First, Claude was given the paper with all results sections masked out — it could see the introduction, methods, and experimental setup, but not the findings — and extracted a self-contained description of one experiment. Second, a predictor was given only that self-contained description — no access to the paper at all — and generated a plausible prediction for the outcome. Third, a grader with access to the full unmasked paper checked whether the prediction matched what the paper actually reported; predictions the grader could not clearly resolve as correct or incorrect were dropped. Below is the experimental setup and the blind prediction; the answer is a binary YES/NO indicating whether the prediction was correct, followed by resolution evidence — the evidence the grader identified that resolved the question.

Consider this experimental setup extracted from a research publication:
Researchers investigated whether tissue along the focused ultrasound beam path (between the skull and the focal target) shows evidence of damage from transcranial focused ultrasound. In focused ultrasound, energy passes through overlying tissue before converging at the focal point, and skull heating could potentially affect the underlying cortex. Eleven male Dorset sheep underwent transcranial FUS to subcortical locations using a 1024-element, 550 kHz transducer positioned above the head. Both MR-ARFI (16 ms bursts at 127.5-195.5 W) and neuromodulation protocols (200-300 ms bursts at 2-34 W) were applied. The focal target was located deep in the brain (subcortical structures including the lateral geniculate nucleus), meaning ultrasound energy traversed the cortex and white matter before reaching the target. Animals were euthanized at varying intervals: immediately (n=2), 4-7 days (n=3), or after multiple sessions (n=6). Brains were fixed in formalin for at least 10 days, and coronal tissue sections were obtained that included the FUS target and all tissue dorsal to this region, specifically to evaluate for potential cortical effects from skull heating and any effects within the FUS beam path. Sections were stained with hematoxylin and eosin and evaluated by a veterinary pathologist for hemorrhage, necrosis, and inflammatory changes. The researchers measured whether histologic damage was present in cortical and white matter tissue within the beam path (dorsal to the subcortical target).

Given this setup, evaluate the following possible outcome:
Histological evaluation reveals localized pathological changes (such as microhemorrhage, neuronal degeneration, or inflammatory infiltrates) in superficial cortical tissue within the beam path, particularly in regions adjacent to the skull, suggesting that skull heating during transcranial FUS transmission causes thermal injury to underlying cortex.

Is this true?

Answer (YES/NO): NO